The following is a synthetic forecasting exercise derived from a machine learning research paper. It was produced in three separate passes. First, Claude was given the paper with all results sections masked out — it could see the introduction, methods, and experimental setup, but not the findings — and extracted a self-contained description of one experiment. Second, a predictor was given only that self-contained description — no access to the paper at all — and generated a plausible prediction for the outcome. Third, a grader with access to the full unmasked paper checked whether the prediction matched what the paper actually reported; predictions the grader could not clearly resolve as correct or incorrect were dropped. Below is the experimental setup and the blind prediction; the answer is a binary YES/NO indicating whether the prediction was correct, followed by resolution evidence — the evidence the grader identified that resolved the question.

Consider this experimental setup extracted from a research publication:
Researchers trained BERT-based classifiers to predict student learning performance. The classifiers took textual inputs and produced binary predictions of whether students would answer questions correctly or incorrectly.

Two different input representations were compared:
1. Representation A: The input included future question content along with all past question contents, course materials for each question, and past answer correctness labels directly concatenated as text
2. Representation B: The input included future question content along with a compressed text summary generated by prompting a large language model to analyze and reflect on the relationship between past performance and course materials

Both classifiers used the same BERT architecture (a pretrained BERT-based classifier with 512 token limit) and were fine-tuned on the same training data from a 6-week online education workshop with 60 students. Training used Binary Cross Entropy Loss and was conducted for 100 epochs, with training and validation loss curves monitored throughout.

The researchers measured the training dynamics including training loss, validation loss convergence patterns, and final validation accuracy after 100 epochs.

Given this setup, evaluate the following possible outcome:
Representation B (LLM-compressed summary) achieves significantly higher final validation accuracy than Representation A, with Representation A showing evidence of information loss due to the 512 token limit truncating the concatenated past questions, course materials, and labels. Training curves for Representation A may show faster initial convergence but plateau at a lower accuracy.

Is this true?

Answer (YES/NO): YES